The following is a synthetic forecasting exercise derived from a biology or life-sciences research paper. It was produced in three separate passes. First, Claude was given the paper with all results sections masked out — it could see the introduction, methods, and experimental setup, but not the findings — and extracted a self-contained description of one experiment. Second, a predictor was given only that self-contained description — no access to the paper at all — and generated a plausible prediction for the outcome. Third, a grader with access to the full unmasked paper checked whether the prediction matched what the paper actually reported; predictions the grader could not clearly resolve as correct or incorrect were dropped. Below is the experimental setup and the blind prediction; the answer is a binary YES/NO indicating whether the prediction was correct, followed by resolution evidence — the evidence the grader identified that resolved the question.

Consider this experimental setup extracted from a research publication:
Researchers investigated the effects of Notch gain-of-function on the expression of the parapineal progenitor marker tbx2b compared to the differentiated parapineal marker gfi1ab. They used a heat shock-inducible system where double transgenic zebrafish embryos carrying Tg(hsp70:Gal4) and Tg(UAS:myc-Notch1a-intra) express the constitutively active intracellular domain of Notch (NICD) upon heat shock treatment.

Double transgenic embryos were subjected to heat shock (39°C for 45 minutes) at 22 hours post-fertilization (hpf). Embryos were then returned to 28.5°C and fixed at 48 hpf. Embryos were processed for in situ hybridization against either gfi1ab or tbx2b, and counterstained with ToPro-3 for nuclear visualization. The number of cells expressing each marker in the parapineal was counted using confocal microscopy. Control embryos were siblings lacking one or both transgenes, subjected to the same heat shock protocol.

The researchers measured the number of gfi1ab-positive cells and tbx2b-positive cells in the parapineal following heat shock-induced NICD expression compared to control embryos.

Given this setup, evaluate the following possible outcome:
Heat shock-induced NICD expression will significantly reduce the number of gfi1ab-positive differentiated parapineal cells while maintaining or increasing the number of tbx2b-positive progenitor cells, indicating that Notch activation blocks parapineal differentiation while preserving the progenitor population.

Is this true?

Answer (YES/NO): NO